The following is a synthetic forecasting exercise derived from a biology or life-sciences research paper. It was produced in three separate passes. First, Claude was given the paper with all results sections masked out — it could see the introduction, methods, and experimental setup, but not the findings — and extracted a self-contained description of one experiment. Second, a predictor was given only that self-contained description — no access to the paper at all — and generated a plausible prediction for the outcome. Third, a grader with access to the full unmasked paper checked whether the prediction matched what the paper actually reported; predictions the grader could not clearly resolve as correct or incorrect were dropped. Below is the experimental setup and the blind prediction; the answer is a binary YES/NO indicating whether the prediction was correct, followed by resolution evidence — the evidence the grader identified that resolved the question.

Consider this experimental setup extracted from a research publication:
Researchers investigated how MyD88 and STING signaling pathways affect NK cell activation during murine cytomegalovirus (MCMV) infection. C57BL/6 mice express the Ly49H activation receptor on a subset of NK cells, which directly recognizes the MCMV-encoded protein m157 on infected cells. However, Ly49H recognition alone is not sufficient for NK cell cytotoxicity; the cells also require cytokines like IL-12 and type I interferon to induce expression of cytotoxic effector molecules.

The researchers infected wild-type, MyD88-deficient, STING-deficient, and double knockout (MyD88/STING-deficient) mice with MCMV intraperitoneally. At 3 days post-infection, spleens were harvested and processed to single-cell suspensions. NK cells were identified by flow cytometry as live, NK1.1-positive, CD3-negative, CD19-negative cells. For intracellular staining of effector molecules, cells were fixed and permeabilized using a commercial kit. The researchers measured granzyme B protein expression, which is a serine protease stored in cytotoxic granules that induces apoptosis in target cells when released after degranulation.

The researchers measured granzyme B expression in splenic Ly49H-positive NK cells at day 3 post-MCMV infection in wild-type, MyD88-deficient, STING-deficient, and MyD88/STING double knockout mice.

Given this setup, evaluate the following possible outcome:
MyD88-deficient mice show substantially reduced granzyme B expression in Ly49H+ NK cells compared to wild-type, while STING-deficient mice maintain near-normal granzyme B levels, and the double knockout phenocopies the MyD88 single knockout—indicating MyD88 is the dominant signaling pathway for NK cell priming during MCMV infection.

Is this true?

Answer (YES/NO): YES